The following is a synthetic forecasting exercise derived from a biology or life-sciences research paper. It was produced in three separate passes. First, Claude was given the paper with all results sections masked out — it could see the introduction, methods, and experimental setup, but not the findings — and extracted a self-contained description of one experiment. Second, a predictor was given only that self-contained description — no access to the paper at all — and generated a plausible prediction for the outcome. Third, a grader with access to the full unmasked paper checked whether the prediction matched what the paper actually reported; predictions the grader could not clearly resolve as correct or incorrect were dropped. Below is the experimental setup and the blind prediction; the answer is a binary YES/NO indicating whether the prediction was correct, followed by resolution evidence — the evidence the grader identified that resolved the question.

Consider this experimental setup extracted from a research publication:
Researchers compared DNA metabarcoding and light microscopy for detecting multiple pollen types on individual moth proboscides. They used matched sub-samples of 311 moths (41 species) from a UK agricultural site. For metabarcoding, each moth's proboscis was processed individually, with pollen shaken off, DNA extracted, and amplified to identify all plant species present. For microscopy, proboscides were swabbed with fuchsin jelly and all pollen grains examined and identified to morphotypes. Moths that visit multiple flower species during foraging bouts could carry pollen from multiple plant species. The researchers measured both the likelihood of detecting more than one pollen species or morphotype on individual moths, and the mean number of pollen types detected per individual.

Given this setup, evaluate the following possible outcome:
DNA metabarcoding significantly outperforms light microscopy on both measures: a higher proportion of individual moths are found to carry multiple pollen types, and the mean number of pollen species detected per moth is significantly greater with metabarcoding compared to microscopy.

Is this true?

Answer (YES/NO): NO